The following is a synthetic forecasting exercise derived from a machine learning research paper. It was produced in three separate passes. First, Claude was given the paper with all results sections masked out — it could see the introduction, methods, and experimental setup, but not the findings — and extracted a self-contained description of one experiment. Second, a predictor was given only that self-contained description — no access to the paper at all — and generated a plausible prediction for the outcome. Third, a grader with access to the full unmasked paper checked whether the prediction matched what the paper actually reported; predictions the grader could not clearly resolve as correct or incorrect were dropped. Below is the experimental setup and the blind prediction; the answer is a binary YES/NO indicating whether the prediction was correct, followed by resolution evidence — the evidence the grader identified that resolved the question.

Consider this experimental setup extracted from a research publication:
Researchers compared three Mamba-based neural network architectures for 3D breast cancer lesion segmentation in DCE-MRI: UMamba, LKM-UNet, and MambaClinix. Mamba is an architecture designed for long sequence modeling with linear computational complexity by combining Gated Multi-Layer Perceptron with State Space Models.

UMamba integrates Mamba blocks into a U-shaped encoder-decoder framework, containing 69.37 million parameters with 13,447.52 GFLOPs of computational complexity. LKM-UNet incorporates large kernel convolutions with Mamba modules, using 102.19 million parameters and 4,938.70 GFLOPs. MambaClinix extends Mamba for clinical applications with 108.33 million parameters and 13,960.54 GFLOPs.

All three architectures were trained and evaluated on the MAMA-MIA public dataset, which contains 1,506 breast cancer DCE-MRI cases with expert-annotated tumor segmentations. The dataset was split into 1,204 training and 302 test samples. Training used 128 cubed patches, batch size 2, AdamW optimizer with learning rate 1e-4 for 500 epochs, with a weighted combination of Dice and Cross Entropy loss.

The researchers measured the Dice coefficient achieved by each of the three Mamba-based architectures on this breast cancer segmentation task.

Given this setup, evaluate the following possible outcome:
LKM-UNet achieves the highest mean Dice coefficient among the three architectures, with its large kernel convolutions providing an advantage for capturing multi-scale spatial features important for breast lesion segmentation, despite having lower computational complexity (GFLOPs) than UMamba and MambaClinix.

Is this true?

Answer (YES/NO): YES